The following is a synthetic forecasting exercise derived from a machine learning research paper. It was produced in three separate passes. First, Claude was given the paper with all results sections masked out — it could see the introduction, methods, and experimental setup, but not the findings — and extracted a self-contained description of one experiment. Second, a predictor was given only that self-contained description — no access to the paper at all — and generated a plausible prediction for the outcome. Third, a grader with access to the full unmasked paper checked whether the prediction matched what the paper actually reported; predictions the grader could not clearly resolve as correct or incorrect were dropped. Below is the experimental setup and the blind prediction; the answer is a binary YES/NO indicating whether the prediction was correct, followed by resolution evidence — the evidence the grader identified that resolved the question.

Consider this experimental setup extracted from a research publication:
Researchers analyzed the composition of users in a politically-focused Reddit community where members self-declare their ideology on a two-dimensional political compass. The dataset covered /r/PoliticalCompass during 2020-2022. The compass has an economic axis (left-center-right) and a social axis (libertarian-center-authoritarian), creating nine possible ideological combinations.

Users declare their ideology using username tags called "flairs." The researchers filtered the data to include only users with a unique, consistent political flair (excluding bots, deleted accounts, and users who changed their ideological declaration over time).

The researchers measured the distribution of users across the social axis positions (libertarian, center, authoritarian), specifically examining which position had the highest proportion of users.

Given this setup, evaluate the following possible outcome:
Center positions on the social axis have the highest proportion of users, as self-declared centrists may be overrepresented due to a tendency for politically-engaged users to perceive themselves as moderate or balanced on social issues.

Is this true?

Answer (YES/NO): NO